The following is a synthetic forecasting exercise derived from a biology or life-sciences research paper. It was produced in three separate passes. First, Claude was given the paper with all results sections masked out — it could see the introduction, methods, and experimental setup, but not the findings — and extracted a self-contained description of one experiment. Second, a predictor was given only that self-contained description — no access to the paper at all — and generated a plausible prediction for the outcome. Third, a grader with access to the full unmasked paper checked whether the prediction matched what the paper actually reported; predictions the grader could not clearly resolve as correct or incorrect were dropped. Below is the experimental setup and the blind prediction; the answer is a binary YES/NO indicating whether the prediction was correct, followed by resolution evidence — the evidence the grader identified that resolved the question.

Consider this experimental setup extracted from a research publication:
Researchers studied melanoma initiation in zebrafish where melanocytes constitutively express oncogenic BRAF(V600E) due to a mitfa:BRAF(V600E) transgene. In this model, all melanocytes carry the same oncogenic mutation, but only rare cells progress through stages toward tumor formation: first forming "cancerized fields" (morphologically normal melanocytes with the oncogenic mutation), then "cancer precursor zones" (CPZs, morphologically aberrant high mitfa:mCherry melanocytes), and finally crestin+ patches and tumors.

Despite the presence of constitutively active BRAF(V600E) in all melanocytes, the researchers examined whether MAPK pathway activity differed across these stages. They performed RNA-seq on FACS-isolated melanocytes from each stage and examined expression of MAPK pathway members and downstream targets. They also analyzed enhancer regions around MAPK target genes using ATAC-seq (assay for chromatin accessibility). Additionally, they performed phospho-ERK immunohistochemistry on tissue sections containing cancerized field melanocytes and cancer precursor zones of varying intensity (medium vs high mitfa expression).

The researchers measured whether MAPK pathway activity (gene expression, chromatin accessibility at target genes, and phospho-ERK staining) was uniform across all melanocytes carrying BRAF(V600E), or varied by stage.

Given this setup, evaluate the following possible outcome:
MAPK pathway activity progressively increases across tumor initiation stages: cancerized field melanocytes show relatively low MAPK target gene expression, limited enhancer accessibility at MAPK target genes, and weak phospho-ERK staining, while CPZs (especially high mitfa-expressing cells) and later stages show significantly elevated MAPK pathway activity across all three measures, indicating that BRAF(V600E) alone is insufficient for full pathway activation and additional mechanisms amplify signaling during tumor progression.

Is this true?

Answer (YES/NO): YES